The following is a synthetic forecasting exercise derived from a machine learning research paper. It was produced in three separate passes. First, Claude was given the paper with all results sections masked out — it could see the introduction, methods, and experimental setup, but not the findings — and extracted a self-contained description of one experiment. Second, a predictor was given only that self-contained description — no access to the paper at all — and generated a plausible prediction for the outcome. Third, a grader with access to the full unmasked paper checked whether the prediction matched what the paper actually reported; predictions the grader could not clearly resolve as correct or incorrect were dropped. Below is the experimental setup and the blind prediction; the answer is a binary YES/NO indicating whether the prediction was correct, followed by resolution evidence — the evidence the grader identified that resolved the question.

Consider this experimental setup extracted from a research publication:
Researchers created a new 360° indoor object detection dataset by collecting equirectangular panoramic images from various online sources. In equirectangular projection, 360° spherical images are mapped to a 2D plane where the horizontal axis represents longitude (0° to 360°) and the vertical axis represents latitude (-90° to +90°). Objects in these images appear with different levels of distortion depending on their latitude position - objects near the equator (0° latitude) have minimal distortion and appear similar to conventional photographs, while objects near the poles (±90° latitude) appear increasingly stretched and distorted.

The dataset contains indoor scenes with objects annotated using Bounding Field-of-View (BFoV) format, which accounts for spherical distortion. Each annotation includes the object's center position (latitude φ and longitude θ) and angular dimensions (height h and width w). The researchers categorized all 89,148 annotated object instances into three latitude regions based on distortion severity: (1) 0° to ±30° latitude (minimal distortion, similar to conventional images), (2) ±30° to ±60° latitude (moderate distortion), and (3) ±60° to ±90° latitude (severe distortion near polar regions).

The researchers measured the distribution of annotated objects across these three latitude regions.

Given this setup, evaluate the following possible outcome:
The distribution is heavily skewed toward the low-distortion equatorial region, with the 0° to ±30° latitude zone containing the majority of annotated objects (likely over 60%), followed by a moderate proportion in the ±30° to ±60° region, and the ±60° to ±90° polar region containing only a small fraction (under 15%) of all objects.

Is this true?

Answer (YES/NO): YES